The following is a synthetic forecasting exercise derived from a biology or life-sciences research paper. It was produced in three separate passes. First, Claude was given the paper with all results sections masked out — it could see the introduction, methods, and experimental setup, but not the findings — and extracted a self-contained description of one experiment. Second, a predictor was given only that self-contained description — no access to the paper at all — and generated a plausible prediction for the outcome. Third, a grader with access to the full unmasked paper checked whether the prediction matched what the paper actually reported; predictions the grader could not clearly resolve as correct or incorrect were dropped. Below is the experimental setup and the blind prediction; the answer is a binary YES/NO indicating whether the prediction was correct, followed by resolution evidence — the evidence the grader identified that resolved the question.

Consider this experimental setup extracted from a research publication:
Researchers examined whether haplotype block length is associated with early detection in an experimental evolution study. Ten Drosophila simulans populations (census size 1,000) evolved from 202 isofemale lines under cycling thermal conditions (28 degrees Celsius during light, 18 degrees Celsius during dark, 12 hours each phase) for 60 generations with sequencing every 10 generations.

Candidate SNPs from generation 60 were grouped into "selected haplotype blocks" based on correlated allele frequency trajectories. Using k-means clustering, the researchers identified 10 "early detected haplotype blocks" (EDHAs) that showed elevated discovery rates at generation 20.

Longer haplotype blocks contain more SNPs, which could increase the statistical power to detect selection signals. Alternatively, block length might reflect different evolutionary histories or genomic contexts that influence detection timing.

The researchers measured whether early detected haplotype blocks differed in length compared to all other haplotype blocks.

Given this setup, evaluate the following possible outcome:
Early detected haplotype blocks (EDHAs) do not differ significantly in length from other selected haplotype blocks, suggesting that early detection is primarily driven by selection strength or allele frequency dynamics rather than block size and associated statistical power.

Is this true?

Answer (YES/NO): YES